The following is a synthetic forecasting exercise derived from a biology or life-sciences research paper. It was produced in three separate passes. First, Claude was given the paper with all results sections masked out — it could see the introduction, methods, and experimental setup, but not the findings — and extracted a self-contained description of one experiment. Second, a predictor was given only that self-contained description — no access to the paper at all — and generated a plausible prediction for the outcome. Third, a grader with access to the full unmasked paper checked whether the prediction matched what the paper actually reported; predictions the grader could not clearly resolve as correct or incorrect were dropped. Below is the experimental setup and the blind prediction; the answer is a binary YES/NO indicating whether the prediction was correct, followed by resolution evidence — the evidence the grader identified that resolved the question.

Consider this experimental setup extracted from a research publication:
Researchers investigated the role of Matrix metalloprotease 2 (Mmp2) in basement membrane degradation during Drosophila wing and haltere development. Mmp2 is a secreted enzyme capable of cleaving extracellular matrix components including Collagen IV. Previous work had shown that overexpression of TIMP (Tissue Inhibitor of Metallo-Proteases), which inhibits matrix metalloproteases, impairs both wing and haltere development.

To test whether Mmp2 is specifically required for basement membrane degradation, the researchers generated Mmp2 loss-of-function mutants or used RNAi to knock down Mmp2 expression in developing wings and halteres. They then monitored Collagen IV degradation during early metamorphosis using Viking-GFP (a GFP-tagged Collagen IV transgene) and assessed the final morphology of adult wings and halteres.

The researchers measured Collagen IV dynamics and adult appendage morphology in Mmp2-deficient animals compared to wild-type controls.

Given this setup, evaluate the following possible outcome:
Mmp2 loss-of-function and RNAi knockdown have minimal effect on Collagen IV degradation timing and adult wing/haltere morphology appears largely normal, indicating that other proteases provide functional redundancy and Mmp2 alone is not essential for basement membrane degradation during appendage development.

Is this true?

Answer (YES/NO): NO